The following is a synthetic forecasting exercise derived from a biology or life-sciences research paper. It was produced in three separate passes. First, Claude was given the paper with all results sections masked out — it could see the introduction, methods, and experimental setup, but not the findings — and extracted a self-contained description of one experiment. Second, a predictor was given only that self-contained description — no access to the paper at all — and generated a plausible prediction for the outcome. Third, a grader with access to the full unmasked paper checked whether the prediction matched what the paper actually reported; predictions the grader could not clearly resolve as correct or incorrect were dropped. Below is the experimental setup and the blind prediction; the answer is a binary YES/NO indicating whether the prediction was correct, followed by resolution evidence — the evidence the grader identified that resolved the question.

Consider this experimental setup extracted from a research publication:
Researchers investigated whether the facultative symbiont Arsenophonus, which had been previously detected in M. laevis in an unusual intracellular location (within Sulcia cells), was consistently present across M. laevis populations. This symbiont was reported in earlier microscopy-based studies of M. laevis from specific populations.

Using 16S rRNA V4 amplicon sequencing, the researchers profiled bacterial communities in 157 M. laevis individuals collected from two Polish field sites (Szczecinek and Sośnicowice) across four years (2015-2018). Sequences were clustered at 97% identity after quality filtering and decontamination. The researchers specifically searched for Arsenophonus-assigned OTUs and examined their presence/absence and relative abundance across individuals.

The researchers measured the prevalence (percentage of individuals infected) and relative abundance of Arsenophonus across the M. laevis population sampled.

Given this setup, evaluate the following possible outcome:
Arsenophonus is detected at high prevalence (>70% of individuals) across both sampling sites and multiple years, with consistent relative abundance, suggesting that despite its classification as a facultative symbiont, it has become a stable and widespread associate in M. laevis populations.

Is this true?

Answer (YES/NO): NO